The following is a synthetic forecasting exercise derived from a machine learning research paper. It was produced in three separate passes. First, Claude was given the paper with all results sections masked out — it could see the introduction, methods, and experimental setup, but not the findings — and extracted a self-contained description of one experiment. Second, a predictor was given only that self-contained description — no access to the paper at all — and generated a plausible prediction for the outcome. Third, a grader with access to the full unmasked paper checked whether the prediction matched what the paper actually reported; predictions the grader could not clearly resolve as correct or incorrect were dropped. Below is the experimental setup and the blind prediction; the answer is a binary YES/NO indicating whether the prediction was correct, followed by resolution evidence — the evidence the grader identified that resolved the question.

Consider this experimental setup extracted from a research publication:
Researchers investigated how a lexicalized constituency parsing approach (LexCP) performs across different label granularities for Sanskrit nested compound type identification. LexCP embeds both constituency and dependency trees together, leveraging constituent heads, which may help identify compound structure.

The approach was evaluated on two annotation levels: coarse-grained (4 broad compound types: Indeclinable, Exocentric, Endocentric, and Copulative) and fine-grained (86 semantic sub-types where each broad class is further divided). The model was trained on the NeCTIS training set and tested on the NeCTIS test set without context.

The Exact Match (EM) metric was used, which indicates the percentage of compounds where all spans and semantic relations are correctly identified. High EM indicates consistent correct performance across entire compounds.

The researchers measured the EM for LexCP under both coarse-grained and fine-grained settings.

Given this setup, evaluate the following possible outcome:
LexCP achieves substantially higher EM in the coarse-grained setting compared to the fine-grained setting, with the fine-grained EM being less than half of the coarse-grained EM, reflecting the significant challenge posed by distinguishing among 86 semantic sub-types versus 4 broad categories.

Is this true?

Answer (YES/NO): YES